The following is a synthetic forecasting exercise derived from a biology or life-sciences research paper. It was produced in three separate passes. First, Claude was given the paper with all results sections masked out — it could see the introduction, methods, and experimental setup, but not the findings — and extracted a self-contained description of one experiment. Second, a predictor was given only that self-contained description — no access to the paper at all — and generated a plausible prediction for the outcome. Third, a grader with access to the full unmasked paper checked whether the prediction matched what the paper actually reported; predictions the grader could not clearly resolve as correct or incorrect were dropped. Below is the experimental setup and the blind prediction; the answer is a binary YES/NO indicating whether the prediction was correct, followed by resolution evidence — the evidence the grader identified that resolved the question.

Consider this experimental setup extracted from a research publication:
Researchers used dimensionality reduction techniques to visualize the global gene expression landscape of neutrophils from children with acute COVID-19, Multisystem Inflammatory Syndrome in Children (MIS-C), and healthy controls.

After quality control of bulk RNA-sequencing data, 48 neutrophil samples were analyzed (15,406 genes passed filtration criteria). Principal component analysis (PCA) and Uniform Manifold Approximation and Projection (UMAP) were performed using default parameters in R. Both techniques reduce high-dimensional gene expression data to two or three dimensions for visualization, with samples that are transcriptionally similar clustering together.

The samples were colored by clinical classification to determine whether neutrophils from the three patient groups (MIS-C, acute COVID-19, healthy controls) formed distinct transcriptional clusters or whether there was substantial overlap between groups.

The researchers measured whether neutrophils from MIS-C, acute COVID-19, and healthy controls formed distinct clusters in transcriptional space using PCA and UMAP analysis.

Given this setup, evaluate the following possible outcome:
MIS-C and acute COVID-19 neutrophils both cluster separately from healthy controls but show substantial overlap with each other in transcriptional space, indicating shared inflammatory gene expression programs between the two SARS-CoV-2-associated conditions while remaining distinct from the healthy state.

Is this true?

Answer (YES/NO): NO